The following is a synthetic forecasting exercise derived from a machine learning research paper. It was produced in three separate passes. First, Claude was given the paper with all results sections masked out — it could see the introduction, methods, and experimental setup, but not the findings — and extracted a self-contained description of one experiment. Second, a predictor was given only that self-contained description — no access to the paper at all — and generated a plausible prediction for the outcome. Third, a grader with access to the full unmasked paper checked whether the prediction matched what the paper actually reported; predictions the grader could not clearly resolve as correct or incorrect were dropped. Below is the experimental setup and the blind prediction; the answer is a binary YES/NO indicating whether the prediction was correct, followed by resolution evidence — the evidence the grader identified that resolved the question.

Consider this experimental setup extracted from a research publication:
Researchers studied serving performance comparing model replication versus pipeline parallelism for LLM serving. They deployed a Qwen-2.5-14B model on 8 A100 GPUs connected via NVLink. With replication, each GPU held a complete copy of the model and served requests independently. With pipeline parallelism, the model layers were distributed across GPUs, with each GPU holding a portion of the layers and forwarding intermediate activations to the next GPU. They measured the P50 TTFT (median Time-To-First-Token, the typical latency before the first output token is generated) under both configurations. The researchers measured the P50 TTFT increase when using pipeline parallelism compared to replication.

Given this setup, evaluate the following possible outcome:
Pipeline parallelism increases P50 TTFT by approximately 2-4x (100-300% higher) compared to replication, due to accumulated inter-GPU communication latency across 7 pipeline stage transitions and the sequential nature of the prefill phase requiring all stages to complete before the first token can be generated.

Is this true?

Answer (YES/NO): NO